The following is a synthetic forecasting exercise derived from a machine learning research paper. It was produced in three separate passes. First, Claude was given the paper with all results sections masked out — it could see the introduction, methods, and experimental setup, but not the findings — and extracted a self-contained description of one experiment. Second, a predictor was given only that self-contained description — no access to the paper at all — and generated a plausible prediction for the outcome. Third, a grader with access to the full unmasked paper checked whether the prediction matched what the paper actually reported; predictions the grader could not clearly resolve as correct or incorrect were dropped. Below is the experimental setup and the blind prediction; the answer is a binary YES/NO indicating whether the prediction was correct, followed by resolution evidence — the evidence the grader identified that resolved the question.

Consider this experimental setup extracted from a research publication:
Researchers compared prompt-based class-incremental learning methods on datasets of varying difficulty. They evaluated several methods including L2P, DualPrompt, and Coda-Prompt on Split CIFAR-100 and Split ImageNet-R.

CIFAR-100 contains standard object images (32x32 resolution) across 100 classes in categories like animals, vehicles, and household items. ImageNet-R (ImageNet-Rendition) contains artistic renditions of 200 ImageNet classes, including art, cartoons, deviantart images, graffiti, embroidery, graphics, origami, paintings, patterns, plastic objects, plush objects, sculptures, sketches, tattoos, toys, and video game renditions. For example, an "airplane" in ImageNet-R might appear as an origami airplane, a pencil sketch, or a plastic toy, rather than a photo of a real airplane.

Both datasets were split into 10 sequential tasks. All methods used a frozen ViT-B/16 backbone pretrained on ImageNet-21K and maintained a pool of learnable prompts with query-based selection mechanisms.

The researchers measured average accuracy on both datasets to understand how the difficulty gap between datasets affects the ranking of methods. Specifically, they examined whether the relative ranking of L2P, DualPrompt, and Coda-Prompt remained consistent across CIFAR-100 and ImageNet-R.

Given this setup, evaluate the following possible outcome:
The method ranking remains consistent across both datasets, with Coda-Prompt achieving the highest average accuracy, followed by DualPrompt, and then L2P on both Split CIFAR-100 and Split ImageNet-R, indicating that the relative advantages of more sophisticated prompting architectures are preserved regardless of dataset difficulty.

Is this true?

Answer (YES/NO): NO